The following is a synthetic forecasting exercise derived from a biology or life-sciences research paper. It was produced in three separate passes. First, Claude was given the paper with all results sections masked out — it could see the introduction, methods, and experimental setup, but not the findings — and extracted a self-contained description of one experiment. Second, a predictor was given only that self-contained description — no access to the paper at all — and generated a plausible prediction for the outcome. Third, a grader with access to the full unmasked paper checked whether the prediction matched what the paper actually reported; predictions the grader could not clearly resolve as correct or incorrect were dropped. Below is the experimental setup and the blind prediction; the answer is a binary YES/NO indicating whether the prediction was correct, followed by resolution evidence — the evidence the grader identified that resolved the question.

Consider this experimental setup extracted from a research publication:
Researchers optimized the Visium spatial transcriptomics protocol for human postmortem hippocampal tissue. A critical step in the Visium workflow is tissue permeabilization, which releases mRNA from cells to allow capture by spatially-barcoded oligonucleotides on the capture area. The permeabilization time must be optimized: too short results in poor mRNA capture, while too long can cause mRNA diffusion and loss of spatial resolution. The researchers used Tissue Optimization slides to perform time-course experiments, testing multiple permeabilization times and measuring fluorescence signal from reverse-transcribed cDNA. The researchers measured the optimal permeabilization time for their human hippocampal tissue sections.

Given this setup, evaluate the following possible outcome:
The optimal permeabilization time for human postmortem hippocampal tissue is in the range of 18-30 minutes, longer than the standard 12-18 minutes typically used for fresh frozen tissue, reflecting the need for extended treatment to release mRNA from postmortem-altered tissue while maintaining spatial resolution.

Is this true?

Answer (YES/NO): NO